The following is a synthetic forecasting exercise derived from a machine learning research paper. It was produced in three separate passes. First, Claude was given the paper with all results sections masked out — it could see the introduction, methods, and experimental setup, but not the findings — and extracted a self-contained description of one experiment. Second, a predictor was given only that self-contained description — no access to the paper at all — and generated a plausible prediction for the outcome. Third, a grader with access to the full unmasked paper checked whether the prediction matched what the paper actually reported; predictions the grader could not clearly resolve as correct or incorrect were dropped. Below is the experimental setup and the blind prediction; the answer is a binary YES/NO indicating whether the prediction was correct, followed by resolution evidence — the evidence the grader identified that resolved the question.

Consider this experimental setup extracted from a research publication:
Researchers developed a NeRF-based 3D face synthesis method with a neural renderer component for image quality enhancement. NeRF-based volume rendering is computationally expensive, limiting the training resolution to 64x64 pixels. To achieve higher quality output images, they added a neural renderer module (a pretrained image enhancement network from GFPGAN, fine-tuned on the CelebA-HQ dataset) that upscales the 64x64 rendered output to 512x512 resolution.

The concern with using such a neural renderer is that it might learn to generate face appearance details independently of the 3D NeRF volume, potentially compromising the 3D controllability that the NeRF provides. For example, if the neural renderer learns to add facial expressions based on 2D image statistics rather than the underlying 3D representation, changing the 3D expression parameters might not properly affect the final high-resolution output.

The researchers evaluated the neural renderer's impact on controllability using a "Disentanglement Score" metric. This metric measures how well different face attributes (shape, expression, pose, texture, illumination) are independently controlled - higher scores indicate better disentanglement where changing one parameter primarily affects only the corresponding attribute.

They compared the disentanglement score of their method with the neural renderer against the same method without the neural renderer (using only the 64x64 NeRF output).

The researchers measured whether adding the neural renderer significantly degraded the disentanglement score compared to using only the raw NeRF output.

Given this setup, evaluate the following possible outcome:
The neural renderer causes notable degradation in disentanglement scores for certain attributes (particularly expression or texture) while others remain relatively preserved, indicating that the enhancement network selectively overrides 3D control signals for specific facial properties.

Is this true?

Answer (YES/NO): NO